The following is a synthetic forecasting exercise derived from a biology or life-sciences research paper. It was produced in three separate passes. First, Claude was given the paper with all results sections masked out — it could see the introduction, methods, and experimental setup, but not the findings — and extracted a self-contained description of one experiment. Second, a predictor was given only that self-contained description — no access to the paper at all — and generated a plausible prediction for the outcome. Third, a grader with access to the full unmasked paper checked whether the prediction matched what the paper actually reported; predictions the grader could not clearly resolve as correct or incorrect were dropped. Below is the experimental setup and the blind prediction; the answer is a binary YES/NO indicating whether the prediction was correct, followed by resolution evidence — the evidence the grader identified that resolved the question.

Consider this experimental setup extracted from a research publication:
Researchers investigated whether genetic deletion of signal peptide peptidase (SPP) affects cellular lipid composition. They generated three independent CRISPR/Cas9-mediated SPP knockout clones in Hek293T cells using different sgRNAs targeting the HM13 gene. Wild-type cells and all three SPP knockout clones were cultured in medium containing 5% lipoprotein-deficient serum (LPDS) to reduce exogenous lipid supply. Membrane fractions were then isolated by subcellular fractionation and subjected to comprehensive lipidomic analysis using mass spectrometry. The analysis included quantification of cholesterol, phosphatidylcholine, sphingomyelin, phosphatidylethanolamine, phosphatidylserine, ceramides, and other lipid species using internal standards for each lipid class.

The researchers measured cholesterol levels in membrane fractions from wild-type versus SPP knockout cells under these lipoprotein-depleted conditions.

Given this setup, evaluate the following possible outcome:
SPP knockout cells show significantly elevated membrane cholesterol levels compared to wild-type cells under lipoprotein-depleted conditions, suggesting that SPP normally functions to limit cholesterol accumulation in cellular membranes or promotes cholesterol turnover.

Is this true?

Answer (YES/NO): YES